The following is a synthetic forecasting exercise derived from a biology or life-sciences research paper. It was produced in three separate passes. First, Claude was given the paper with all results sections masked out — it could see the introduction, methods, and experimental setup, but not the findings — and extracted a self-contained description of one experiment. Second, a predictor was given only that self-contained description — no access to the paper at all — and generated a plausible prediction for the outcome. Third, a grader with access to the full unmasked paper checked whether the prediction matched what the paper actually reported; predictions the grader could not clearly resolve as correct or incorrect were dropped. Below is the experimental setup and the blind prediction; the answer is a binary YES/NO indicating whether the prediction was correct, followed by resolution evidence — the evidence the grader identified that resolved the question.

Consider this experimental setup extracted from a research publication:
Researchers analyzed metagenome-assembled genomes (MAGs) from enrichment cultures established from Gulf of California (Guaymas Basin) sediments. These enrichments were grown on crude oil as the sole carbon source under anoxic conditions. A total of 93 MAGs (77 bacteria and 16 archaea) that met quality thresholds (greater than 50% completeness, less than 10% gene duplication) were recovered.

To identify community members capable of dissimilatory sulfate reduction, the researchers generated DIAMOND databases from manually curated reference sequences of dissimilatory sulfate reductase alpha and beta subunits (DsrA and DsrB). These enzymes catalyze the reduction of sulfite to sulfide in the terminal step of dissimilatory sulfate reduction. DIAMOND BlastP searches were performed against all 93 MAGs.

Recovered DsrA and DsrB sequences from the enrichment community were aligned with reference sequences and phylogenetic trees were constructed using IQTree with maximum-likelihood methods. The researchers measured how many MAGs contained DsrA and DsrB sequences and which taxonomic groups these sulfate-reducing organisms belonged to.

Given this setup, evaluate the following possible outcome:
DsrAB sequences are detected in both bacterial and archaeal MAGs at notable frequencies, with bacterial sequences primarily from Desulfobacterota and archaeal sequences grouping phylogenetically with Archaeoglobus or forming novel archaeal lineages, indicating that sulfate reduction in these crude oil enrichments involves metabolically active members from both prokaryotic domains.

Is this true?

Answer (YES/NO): NO